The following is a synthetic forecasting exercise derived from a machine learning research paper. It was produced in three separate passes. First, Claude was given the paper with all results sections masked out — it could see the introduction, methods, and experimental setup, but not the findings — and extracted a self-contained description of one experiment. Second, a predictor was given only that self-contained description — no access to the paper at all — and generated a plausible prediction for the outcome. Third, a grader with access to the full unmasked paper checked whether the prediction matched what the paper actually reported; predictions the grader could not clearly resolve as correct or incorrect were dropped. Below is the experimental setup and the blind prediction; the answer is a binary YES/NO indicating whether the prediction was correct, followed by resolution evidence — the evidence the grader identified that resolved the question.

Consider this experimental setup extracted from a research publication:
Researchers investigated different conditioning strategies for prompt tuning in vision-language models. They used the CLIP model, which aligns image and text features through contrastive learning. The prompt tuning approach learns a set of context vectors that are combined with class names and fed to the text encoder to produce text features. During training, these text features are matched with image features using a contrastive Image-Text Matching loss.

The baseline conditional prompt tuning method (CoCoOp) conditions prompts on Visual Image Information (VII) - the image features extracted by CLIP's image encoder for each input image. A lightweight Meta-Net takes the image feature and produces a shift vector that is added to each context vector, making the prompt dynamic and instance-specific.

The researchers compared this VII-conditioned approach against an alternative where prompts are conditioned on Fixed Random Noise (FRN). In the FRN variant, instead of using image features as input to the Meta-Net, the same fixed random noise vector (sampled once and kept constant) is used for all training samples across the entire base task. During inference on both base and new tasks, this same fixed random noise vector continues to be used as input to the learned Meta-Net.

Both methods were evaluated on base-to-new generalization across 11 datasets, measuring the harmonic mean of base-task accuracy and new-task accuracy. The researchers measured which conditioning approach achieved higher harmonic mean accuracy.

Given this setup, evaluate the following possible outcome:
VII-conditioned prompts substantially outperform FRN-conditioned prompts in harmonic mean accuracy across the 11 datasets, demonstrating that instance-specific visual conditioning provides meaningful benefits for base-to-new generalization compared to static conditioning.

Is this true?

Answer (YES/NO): NO